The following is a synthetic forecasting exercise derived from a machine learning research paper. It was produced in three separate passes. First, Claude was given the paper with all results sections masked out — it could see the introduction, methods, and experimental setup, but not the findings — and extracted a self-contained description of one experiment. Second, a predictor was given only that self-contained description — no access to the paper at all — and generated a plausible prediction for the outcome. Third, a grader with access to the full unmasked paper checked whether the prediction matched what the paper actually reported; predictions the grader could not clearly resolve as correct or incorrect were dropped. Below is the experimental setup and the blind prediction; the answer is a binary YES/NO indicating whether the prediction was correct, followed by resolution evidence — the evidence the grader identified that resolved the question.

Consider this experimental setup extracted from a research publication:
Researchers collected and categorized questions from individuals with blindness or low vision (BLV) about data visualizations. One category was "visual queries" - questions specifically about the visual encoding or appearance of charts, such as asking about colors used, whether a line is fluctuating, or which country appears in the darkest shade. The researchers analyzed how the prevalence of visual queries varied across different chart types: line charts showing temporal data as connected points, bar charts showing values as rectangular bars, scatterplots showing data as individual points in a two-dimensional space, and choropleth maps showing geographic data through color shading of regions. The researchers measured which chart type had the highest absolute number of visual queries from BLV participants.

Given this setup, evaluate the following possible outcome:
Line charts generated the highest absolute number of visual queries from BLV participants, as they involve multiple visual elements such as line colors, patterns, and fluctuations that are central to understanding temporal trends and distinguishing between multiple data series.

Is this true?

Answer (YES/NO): NO